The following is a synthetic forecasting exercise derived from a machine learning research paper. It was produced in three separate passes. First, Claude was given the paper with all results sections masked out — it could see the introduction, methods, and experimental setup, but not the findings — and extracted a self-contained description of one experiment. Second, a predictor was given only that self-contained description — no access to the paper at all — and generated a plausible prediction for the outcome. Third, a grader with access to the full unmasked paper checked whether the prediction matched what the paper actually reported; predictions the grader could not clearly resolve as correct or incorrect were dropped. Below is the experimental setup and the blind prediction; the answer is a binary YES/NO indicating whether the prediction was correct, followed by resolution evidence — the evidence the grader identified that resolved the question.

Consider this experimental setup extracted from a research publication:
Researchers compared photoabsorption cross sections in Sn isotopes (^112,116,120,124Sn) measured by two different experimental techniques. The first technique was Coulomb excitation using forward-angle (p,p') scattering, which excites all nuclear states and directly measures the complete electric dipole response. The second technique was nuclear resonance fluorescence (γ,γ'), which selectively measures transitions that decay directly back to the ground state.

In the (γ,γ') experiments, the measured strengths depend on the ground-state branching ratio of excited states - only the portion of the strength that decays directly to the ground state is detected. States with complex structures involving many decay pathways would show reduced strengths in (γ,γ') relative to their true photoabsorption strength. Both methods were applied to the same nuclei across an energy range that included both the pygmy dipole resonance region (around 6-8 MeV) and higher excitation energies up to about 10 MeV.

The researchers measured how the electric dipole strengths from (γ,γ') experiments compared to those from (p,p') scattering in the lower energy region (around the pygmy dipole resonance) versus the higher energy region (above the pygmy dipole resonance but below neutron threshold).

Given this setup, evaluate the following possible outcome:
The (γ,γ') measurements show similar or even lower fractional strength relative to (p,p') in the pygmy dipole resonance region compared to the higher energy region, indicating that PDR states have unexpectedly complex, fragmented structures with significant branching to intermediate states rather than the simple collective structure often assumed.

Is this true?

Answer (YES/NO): NO